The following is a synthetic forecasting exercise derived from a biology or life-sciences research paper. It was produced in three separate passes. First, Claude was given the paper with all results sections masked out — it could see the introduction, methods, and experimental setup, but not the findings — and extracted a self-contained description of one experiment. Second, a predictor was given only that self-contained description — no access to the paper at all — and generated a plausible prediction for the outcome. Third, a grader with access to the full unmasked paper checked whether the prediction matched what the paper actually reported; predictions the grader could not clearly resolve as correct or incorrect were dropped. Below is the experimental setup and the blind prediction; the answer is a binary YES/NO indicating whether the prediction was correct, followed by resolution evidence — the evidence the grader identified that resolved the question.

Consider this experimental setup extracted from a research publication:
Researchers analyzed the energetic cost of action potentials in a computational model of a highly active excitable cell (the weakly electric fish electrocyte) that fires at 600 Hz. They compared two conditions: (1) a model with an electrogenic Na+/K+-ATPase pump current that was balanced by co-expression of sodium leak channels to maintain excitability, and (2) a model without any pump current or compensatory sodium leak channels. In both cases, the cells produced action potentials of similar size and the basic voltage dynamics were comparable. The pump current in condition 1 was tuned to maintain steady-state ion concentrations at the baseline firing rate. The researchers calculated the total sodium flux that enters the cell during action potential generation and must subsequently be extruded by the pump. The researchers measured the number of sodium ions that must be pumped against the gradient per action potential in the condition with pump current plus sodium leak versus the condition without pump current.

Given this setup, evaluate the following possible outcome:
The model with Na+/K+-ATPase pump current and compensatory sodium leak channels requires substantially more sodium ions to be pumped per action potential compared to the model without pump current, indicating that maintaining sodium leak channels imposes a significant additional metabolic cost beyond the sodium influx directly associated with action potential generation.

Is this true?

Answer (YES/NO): YES